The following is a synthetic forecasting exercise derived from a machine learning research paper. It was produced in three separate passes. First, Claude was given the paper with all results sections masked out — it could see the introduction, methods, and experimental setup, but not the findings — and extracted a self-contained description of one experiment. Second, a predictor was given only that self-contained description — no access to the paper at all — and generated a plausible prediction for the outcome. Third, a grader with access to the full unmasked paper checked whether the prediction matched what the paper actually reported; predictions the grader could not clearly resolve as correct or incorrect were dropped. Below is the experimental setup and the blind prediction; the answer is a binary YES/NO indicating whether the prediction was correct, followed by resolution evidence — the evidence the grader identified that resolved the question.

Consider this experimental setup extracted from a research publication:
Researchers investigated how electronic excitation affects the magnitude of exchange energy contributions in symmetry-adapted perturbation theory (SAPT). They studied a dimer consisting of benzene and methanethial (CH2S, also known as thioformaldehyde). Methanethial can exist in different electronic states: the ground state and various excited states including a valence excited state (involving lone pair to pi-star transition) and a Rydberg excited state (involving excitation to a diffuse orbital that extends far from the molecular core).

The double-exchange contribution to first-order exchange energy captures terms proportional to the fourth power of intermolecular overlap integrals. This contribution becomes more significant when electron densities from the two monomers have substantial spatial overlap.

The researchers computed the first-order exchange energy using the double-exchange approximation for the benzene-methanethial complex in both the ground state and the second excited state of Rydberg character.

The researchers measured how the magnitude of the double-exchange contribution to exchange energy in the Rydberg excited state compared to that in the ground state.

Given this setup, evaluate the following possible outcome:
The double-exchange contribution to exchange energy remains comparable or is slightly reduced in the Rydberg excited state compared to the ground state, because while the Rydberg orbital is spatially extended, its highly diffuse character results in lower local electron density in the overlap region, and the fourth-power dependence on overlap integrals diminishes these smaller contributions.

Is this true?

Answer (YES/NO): NO